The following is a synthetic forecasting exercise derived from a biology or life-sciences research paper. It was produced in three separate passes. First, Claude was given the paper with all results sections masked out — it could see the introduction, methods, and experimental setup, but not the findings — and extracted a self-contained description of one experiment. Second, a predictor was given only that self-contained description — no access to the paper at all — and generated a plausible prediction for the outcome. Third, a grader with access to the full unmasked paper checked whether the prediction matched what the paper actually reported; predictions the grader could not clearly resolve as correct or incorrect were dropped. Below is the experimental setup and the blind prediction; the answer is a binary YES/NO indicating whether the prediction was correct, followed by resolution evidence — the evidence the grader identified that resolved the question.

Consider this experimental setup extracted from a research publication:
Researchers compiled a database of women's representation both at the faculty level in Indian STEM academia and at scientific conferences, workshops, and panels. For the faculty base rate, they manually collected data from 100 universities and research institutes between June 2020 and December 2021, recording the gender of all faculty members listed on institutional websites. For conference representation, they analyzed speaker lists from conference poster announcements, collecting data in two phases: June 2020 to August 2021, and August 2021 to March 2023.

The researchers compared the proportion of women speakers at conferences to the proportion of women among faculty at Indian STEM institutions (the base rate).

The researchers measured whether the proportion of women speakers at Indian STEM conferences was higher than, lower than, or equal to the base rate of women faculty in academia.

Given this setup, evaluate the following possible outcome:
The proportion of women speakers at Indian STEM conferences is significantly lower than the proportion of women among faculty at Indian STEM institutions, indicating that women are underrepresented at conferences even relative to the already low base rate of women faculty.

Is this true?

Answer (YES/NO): YES